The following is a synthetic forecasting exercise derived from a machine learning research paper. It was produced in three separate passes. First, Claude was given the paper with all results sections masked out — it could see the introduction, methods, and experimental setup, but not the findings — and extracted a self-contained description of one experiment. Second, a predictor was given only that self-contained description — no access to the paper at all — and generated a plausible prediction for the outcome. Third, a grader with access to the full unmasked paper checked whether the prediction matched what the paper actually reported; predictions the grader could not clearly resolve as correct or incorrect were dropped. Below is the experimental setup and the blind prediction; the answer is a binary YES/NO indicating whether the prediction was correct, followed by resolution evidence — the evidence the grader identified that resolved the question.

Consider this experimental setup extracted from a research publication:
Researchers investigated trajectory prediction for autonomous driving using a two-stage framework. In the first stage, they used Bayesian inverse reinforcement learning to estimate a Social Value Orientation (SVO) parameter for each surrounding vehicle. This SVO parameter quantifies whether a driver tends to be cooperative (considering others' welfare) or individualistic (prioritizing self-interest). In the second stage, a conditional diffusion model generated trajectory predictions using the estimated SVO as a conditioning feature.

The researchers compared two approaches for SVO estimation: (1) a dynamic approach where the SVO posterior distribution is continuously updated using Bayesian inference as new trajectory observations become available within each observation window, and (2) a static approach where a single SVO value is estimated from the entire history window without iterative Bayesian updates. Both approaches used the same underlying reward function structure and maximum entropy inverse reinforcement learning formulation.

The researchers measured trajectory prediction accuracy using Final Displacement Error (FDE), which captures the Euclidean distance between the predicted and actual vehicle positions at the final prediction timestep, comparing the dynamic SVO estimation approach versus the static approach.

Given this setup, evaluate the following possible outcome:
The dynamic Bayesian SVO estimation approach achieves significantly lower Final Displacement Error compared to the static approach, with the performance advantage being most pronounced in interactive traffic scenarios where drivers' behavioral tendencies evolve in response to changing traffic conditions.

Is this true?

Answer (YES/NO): NO